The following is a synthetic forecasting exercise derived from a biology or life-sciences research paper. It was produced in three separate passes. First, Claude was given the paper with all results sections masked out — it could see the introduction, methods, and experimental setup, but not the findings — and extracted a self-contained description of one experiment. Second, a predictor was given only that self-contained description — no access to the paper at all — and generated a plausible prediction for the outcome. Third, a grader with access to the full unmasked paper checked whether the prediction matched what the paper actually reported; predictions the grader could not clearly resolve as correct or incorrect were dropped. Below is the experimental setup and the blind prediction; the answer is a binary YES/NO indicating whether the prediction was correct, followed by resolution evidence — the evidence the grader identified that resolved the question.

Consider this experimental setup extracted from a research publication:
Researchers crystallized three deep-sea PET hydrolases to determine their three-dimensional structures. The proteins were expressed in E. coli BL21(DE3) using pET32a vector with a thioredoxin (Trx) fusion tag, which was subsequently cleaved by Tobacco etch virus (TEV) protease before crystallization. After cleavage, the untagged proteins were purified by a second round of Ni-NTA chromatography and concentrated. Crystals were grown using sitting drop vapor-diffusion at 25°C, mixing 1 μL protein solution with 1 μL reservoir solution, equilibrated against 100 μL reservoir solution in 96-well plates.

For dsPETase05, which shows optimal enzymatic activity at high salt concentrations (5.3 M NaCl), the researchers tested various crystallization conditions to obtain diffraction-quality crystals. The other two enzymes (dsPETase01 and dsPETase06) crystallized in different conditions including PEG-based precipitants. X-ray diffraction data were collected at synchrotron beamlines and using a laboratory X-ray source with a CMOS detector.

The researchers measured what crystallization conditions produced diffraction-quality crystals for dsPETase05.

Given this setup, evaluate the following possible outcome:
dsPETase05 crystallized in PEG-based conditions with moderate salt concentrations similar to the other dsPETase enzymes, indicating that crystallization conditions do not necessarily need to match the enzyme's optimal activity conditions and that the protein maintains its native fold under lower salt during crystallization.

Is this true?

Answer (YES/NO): NO